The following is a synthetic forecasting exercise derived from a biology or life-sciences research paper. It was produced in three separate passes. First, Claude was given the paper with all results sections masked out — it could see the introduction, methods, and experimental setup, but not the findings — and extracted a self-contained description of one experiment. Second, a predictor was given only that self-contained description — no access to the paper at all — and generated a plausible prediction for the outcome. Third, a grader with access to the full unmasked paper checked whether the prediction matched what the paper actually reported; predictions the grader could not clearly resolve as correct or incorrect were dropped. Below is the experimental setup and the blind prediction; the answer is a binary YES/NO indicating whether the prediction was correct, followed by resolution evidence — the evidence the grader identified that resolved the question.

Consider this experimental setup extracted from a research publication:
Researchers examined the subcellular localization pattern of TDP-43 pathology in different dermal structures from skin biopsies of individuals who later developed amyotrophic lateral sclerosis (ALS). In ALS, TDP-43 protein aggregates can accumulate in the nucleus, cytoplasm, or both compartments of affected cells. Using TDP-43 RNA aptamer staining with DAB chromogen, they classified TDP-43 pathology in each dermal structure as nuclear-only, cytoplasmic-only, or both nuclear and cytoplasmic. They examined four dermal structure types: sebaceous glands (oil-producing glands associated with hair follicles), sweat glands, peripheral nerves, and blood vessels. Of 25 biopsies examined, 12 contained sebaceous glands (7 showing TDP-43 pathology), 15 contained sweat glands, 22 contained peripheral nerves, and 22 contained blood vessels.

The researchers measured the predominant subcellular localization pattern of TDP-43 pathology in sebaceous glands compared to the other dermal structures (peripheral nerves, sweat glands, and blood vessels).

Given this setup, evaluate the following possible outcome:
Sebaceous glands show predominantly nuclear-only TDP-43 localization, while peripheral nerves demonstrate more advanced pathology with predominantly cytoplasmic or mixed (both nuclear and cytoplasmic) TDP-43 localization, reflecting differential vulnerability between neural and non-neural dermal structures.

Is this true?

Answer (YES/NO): YES